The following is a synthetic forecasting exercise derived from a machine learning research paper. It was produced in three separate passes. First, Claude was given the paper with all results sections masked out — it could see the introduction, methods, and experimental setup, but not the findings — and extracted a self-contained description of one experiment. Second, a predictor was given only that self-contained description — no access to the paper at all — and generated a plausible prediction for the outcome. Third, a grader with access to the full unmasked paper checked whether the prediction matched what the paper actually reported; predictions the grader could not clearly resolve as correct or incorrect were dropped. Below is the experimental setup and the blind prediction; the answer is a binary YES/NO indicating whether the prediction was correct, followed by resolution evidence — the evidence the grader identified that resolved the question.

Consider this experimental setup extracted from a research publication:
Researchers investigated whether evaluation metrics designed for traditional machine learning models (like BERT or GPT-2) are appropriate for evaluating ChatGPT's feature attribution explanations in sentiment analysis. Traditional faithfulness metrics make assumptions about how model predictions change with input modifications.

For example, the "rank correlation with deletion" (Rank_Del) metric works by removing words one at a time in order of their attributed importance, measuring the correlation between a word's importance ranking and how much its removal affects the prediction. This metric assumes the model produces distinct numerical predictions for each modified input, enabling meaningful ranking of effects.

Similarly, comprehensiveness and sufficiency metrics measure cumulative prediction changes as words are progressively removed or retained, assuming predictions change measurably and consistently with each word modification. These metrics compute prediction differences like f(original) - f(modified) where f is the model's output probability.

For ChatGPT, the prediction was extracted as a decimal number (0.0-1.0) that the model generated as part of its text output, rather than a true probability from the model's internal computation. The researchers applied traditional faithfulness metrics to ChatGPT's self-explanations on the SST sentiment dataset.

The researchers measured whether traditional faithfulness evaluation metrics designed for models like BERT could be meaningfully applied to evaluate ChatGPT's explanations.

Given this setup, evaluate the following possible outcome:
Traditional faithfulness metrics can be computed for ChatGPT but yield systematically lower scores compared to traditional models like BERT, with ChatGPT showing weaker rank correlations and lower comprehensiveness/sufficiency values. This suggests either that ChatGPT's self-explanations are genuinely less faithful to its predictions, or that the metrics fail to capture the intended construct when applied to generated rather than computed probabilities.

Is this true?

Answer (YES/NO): NO